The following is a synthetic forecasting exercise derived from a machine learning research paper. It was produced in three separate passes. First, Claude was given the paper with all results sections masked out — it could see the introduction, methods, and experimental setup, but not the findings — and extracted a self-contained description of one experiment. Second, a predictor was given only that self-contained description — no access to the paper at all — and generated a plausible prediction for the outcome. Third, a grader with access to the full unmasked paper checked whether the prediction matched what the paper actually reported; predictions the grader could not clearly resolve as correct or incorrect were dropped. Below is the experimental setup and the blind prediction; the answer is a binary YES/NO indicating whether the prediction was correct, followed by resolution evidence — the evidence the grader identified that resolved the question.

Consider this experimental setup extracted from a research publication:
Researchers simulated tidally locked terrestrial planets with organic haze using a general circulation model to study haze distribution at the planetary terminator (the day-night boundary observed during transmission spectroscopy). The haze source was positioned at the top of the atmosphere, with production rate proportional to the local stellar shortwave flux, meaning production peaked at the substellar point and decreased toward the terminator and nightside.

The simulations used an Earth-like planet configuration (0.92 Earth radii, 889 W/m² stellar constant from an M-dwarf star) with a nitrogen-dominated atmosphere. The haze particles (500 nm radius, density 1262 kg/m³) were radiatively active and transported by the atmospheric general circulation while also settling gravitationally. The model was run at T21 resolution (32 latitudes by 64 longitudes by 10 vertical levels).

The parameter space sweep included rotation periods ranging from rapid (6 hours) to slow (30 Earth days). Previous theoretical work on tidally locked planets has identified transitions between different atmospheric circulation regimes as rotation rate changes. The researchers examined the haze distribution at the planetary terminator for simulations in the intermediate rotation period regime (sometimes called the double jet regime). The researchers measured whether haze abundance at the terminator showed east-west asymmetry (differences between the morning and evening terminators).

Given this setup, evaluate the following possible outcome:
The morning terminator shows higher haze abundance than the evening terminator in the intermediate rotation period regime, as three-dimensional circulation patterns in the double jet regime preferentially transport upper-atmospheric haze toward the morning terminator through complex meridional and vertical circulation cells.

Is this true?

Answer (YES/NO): NO